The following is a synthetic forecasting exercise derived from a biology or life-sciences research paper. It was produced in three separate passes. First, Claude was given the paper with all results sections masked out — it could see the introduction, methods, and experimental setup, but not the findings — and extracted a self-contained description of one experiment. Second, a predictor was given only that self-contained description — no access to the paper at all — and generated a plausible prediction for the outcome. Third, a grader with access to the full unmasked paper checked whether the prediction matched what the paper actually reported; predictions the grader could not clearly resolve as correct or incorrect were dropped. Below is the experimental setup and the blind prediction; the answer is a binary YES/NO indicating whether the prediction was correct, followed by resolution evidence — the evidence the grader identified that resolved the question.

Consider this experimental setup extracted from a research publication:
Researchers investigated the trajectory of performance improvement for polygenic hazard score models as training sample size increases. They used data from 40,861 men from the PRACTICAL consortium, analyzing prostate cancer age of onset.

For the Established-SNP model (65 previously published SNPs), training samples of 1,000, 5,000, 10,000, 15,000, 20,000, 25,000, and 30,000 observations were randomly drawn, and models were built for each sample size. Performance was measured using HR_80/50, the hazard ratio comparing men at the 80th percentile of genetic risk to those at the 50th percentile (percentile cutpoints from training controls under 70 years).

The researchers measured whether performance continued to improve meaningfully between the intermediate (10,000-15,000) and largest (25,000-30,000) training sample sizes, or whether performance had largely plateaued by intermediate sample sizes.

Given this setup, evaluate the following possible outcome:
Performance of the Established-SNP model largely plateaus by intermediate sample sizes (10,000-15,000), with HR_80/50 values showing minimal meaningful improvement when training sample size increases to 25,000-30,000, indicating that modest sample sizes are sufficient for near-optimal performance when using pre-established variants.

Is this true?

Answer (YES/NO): YES